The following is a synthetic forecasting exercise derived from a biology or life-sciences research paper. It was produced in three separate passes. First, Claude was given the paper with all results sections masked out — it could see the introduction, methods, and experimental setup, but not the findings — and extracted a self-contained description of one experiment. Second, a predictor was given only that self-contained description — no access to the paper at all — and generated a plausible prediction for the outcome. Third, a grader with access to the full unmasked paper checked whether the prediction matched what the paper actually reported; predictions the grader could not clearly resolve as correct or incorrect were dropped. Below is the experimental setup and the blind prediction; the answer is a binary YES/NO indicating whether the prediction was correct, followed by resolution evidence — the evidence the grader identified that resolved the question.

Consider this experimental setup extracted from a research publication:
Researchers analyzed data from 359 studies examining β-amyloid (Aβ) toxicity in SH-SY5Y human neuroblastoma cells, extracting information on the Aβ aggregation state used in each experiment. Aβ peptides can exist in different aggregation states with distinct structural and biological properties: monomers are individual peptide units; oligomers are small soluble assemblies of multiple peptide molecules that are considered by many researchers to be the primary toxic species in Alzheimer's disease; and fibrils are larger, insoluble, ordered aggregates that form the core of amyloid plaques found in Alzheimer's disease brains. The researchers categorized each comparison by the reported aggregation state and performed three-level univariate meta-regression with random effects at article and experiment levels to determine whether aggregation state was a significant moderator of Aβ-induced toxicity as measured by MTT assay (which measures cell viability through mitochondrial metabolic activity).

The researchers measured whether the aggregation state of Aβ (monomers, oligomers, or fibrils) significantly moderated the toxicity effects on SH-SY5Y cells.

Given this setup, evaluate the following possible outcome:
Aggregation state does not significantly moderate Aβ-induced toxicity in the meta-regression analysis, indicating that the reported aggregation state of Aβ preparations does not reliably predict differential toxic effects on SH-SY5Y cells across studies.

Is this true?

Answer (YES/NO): NO